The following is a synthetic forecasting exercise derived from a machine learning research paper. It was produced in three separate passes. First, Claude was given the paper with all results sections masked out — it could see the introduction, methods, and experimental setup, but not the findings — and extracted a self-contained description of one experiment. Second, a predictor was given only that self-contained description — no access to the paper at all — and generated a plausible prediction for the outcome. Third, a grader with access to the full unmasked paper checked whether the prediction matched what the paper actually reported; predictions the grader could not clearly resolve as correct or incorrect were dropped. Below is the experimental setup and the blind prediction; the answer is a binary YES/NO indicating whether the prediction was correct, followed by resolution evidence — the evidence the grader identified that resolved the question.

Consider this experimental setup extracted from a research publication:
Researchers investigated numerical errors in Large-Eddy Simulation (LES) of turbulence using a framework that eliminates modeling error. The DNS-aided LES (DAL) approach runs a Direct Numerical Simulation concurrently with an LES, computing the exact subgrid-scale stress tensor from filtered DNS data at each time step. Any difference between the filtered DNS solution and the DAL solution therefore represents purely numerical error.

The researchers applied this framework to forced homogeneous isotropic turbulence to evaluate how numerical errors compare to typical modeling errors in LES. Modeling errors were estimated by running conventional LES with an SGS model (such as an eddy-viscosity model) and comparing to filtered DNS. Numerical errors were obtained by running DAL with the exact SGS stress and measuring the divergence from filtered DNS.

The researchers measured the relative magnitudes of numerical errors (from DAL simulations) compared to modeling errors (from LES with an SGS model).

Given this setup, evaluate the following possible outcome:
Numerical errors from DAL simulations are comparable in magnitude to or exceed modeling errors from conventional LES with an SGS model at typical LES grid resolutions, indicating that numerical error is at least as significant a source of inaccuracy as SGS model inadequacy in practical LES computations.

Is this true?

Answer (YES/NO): YES